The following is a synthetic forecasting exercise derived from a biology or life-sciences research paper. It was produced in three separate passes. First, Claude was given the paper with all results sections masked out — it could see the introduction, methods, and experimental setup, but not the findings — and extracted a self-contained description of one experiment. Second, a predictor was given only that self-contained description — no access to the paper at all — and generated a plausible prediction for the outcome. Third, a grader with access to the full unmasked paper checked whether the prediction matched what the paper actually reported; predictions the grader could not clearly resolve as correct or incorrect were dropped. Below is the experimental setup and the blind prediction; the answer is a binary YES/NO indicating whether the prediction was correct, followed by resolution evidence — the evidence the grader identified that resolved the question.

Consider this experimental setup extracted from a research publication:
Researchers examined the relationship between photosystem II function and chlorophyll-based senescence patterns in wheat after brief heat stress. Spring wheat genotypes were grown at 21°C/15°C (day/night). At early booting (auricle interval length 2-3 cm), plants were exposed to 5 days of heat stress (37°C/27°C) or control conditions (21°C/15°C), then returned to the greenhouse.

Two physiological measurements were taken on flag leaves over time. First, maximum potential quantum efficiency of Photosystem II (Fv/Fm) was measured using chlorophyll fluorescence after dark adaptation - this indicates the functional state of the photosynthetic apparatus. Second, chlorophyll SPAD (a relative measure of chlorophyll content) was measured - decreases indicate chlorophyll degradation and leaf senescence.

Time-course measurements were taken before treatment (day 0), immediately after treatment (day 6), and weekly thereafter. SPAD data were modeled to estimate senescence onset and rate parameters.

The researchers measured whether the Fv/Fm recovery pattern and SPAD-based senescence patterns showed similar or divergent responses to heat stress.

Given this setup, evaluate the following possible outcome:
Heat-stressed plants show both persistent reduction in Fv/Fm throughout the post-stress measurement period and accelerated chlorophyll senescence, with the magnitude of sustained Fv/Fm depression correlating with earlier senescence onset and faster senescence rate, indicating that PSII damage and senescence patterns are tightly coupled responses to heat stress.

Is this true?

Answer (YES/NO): NO